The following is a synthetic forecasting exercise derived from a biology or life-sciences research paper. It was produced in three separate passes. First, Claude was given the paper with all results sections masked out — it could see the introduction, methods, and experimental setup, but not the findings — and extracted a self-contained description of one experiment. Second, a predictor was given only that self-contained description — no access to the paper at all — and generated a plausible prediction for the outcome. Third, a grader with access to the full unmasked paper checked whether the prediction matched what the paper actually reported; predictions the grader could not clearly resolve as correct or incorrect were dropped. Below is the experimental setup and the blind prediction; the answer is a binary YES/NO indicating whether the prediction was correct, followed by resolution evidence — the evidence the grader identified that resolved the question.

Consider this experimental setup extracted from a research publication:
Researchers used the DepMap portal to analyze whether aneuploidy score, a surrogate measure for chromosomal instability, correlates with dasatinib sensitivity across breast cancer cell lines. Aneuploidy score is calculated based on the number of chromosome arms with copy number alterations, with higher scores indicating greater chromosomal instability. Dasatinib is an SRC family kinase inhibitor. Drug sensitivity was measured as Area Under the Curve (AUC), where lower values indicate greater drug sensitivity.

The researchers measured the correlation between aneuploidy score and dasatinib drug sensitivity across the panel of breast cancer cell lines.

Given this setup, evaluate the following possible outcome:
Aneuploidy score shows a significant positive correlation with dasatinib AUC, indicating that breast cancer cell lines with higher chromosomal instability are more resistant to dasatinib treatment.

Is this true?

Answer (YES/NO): NO